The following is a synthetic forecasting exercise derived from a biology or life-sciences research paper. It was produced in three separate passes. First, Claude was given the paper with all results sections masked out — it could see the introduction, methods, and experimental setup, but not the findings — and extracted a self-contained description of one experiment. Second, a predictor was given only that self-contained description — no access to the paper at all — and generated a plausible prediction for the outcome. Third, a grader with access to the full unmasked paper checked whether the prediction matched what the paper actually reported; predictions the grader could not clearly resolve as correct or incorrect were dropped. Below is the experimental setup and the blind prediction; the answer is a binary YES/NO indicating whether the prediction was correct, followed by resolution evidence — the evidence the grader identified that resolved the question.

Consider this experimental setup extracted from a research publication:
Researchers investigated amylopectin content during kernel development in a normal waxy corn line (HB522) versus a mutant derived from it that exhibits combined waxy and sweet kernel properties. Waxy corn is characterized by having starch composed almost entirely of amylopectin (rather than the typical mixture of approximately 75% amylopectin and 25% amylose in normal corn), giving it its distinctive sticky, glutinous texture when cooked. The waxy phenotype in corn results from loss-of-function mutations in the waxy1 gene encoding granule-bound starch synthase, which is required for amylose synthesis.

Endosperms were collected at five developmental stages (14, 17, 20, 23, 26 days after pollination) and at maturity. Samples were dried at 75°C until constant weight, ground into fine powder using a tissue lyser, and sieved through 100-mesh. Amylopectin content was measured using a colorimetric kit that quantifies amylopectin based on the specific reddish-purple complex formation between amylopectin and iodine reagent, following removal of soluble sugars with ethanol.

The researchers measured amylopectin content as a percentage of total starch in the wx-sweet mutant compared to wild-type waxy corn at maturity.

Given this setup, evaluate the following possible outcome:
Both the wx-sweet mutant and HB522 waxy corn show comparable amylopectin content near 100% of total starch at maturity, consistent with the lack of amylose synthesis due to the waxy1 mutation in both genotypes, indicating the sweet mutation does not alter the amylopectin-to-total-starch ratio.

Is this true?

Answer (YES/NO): YES